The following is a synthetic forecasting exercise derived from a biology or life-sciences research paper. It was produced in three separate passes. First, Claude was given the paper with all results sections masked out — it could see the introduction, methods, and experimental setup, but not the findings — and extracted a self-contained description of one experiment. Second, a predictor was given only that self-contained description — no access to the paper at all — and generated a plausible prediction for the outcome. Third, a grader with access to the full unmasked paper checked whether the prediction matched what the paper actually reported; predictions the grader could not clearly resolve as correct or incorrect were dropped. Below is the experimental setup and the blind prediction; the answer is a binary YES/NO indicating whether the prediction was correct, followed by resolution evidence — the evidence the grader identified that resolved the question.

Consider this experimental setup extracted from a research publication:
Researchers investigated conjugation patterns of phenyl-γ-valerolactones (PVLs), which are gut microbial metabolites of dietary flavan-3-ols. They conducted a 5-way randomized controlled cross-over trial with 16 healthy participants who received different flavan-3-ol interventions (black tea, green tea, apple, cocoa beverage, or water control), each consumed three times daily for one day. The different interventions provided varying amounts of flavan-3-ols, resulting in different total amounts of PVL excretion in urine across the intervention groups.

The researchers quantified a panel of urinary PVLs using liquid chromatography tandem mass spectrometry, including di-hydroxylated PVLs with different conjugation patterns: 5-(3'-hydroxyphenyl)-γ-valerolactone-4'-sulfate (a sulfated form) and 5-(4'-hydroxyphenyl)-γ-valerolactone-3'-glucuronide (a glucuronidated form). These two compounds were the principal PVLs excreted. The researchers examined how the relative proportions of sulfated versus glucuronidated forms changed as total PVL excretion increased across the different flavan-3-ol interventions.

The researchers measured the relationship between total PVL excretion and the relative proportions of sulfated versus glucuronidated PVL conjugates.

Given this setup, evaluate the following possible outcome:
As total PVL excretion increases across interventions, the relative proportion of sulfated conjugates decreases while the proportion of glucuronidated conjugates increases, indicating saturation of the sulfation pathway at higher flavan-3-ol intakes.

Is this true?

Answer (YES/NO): YES